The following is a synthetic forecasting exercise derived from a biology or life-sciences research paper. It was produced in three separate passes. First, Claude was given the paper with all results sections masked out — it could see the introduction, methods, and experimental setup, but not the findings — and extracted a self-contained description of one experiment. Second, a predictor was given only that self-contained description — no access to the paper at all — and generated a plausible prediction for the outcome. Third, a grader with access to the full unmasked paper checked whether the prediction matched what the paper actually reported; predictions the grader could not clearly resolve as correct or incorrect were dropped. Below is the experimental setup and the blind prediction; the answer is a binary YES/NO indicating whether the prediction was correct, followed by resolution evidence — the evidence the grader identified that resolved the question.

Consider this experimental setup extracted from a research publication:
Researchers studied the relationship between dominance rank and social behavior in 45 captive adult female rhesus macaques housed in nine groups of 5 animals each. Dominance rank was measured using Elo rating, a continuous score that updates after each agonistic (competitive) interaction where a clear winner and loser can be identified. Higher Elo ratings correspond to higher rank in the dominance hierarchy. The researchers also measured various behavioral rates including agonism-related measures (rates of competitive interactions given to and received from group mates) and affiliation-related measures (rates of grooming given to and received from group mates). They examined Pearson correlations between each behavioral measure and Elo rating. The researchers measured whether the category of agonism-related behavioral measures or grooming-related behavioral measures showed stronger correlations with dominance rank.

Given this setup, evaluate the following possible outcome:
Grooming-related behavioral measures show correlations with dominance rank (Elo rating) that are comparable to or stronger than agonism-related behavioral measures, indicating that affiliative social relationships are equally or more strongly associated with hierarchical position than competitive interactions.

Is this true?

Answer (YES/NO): NO